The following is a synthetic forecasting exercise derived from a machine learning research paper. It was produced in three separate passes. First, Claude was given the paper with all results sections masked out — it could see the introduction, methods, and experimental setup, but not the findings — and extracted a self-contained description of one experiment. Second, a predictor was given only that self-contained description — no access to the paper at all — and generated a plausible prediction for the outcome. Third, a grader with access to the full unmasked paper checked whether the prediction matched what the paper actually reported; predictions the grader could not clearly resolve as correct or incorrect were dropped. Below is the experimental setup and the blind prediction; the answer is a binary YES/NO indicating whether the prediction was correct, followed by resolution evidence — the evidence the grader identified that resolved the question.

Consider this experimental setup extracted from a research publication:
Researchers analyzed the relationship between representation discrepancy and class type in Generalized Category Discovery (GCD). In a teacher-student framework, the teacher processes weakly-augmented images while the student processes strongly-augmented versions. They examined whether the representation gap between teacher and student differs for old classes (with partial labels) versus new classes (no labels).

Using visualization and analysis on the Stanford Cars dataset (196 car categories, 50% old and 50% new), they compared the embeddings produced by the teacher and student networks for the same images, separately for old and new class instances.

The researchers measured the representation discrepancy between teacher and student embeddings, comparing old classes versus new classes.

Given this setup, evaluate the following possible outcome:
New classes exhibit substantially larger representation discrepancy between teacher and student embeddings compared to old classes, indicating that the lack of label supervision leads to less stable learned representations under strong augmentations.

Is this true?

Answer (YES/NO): YES